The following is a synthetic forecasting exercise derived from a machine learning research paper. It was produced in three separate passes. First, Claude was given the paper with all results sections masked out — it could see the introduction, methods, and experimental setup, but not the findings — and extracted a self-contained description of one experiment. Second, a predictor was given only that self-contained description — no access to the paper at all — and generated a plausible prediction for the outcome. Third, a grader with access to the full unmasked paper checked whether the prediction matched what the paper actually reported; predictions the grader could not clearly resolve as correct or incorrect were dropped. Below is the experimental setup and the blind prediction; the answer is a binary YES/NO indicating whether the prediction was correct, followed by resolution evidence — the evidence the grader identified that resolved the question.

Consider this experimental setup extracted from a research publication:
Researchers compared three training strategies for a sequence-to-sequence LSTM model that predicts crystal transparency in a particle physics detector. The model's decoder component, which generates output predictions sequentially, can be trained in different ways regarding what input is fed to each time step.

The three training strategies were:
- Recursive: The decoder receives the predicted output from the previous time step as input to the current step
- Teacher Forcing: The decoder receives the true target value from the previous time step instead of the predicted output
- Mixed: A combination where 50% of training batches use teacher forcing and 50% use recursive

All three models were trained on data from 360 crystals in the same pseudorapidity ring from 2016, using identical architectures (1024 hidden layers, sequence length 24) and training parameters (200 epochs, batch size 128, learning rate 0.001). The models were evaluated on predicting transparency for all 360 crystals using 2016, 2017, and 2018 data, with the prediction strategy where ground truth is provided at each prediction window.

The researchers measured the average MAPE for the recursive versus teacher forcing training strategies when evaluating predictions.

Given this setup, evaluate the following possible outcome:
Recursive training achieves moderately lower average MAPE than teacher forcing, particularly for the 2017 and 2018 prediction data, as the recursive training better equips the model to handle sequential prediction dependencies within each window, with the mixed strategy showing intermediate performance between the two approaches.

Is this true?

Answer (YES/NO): YES